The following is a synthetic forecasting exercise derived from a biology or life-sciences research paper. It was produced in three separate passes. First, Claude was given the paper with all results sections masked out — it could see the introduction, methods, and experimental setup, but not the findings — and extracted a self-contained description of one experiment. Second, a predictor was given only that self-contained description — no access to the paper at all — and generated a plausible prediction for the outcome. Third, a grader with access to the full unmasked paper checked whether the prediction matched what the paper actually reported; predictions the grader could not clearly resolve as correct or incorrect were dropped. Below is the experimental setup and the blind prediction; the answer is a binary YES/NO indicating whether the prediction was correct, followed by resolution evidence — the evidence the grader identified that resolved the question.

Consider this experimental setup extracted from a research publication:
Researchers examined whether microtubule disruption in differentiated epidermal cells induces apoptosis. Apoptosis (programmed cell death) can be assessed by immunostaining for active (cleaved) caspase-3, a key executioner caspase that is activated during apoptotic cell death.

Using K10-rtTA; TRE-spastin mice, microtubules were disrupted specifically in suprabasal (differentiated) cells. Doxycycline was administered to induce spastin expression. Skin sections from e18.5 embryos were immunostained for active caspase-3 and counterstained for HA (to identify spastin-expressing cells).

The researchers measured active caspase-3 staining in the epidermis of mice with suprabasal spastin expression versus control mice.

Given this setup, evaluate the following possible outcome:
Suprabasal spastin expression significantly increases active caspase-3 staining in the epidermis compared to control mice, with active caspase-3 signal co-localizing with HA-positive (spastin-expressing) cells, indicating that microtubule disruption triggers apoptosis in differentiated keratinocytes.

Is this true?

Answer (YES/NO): NO